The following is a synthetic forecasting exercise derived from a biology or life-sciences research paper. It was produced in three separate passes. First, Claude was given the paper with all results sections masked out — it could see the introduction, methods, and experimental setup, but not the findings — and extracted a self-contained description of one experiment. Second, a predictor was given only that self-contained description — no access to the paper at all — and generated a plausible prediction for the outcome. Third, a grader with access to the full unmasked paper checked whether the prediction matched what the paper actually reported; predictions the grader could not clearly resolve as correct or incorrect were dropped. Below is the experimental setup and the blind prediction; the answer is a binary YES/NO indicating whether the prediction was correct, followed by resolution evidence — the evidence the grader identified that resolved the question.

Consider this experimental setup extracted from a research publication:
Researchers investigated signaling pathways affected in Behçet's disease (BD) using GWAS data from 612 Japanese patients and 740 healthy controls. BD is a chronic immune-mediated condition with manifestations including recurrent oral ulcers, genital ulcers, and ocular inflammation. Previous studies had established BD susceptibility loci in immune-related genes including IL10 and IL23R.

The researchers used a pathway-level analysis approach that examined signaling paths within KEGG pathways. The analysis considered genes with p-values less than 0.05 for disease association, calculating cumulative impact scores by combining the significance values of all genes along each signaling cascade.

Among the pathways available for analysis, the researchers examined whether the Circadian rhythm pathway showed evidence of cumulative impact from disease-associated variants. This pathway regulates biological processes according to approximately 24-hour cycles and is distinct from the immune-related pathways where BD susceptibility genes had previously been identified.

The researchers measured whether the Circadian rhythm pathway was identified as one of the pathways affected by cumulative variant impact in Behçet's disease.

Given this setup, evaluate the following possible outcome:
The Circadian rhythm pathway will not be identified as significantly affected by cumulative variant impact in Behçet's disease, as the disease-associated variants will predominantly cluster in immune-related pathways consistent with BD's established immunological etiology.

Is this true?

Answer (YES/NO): NO